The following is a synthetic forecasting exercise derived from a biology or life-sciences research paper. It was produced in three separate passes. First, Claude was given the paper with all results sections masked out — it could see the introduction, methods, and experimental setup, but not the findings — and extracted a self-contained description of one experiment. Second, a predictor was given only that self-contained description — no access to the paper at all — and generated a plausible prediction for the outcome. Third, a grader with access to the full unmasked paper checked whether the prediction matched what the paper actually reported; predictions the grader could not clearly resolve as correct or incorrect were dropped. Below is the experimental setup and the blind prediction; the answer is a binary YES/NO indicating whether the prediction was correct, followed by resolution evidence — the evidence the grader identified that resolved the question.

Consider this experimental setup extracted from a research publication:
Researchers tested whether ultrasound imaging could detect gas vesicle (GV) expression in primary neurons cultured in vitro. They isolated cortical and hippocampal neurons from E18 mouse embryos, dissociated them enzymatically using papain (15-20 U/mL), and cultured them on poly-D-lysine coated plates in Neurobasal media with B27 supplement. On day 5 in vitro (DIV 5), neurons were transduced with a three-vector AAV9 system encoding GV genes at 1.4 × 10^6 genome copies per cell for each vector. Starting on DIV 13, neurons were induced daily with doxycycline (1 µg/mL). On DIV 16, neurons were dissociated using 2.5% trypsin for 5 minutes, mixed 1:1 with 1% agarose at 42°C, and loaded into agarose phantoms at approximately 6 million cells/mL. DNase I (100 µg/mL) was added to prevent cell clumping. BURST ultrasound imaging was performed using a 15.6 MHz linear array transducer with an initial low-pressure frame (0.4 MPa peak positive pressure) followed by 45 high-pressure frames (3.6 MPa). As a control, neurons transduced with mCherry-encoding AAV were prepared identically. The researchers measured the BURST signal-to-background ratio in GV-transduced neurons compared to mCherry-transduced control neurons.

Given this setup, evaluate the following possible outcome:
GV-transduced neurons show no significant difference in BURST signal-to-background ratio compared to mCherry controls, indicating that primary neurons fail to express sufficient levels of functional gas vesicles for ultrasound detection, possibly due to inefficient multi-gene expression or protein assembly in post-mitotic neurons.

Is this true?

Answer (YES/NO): NO